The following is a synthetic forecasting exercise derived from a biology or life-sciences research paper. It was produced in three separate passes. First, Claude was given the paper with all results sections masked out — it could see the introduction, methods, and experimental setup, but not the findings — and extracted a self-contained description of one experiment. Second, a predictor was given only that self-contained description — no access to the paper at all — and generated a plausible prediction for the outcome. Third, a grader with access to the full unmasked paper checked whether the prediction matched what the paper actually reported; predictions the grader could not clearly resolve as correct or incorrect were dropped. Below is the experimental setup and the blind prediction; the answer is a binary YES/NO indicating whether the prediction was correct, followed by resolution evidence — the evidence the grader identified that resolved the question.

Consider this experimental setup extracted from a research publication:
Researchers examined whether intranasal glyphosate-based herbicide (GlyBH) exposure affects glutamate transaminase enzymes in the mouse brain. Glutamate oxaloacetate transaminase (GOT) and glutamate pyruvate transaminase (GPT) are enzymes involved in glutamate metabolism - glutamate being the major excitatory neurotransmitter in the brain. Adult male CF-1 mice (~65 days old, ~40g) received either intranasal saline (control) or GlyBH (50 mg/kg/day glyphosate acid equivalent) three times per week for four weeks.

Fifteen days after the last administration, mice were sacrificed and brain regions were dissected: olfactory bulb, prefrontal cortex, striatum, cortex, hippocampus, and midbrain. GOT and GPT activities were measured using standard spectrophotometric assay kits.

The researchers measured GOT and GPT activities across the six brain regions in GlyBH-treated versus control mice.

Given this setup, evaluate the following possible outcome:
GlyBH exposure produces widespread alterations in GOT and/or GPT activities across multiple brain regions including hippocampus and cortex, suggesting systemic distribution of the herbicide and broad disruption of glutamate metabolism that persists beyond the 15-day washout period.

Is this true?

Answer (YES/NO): NO